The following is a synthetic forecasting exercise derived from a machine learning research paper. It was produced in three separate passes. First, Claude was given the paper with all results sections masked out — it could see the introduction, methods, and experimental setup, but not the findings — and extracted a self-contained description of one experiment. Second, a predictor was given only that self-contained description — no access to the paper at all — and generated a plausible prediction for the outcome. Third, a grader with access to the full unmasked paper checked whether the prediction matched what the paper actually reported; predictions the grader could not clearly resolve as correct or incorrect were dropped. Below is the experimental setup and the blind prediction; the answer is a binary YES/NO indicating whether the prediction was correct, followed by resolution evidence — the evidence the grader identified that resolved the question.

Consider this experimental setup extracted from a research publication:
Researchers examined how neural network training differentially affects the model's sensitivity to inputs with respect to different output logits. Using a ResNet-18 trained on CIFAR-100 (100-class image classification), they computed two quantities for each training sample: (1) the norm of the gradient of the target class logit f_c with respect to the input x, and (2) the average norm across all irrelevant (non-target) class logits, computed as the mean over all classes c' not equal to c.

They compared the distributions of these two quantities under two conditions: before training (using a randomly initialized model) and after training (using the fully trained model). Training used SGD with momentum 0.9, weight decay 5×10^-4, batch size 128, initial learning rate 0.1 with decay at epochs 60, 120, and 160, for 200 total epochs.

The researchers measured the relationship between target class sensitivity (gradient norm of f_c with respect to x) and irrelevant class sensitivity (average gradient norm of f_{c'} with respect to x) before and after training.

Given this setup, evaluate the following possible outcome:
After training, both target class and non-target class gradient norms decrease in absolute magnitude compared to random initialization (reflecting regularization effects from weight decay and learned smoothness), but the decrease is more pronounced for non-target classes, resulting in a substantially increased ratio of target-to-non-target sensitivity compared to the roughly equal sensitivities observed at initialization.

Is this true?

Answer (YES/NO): NO